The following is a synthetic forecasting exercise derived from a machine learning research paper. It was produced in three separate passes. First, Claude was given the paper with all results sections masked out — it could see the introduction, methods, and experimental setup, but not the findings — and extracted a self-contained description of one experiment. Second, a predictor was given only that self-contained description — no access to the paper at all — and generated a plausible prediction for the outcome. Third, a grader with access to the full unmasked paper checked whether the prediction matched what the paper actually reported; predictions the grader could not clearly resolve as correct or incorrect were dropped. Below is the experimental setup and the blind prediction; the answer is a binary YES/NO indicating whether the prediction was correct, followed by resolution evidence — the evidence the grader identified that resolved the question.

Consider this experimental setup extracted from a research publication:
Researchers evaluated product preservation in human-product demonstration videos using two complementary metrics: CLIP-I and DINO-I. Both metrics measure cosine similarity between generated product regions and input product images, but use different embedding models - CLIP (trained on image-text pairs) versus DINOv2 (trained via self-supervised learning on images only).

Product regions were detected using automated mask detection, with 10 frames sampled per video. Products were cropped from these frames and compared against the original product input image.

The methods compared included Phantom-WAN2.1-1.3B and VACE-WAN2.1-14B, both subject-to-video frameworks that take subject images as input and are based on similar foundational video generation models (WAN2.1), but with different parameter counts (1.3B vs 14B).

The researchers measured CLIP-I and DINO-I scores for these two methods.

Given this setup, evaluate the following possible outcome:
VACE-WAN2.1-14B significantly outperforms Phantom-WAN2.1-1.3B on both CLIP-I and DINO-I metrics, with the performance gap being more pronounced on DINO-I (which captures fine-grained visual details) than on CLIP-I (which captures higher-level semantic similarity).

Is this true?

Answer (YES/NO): NO